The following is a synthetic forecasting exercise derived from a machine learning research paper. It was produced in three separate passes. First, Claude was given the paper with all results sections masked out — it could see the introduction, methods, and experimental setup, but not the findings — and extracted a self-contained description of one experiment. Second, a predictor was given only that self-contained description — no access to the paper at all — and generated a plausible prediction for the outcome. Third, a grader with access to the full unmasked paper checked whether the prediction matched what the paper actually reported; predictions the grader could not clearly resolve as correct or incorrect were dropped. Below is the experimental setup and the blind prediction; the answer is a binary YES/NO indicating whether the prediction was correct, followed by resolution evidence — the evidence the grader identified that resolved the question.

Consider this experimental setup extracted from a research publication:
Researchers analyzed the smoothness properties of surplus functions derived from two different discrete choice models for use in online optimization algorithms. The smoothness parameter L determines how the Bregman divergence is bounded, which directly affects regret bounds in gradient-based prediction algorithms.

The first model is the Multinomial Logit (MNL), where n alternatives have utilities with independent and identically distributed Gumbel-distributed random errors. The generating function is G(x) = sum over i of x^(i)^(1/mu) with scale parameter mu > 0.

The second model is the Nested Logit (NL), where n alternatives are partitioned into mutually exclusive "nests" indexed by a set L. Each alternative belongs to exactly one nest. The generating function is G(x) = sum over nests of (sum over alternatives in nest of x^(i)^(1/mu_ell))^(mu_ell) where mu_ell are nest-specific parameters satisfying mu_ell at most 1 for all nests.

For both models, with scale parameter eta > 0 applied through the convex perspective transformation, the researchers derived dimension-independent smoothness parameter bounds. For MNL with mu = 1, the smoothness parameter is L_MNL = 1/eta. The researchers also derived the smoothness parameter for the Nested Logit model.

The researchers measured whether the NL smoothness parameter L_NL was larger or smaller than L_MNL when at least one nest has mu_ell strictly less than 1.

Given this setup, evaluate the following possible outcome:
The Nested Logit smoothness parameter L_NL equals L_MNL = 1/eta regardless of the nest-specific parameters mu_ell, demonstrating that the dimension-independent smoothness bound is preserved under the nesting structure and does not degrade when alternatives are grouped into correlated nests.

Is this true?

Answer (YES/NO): NO